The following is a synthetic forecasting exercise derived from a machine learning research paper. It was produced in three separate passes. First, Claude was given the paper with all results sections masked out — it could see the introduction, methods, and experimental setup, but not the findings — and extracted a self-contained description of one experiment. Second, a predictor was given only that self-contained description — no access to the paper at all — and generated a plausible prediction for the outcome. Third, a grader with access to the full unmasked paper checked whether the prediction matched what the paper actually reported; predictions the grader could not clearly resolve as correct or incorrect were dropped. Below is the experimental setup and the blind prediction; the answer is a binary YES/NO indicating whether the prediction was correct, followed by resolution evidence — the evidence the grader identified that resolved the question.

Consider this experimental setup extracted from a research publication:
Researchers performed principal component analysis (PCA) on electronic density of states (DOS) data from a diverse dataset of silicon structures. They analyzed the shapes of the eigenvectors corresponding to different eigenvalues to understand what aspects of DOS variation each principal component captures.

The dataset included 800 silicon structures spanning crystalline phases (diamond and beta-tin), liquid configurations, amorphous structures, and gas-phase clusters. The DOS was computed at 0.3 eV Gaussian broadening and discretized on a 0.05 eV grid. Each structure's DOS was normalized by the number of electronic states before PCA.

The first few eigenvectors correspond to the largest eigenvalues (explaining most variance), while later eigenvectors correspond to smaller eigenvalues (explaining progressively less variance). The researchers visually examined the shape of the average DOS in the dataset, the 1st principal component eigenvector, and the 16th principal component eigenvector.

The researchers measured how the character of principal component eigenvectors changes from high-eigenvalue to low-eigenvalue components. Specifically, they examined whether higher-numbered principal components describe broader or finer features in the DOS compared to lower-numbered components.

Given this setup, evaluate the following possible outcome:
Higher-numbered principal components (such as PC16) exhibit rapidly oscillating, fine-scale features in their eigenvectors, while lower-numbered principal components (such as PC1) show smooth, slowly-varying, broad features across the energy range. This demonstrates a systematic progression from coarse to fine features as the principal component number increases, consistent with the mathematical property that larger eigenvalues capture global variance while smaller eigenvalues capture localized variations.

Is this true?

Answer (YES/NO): YES